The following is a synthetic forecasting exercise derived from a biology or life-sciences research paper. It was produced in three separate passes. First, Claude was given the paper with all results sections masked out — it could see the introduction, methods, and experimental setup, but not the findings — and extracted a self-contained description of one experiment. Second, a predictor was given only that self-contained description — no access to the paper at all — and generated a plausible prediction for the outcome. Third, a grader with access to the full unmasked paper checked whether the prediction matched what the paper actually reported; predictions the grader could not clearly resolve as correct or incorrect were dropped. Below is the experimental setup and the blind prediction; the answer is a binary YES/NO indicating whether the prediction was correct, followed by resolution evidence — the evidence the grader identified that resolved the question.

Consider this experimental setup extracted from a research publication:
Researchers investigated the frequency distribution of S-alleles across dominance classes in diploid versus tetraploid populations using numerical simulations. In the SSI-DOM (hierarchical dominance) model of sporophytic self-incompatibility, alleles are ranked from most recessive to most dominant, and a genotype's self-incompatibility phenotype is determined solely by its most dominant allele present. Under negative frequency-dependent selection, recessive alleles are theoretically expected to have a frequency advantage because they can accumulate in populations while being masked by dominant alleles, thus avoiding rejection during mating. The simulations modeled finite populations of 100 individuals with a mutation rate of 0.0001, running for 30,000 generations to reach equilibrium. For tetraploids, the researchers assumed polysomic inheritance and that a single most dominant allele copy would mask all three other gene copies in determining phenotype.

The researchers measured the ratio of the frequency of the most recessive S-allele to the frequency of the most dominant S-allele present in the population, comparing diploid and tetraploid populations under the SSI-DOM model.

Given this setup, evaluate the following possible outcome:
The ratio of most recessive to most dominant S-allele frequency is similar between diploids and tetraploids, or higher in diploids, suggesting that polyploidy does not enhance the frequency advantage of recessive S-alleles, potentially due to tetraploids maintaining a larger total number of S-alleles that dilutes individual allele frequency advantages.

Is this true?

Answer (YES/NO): NO